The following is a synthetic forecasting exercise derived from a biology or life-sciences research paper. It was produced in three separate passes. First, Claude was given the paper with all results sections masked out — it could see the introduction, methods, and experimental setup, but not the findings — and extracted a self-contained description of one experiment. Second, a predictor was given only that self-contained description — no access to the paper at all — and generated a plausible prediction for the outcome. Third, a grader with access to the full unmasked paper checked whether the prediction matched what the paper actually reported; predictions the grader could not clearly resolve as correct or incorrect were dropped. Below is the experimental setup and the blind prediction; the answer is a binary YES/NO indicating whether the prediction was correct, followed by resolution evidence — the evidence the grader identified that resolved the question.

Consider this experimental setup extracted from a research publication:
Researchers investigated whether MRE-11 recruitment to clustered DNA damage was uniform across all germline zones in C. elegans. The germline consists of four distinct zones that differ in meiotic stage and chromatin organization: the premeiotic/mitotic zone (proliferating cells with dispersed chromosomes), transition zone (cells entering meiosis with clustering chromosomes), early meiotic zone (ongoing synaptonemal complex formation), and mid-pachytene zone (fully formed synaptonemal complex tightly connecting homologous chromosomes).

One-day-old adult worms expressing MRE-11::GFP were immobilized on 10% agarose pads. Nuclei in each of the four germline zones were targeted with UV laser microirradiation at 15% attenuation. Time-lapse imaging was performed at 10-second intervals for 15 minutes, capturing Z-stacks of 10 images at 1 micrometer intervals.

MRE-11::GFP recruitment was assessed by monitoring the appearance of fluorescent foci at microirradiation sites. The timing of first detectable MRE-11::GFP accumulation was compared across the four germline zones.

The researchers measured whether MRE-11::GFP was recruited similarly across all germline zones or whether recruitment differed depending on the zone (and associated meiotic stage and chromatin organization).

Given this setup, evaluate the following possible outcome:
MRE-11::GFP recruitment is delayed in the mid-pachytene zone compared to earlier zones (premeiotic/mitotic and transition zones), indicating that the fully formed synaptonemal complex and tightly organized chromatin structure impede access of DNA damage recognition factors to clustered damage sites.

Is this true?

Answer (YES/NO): NO